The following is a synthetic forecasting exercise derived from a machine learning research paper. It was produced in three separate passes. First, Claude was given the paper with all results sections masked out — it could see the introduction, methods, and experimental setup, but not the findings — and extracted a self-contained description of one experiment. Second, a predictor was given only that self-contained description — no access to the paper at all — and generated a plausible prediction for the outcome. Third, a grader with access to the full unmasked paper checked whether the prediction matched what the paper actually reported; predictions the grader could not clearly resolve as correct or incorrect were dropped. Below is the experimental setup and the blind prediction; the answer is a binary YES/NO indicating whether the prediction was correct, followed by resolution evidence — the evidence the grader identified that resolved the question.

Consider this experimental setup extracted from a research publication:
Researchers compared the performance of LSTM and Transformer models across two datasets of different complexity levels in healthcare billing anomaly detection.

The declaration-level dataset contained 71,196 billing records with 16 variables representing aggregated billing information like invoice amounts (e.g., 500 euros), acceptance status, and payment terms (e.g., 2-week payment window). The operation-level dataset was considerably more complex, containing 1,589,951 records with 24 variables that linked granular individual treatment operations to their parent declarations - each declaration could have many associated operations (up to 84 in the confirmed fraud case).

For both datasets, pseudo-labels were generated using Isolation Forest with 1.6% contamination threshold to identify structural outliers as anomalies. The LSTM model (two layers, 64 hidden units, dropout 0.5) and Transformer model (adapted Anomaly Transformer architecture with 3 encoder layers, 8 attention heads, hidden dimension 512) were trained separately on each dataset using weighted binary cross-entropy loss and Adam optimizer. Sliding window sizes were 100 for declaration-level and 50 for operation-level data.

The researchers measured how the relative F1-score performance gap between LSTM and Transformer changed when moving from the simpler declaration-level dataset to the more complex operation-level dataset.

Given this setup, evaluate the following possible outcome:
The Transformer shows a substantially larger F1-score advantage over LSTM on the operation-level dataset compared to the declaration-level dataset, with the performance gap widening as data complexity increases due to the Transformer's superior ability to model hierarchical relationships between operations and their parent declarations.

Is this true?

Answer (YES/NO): NO